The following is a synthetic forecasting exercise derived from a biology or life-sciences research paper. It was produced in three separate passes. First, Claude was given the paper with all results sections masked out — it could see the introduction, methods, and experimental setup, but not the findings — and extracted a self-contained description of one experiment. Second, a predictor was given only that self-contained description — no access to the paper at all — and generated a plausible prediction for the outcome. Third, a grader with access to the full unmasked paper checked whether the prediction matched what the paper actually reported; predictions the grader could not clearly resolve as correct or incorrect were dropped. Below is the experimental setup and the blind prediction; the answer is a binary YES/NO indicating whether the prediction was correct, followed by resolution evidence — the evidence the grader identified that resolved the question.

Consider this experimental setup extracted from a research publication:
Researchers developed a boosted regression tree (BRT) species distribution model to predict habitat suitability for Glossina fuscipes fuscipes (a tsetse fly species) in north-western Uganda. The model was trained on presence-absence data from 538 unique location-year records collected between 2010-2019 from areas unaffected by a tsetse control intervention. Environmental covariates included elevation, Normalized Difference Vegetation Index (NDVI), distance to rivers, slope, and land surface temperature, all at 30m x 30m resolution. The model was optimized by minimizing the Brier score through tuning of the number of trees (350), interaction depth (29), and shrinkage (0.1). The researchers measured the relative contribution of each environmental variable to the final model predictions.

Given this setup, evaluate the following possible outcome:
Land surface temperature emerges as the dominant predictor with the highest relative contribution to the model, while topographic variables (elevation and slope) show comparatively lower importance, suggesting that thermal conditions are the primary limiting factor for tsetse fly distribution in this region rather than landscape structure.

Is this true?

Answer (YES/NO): NO